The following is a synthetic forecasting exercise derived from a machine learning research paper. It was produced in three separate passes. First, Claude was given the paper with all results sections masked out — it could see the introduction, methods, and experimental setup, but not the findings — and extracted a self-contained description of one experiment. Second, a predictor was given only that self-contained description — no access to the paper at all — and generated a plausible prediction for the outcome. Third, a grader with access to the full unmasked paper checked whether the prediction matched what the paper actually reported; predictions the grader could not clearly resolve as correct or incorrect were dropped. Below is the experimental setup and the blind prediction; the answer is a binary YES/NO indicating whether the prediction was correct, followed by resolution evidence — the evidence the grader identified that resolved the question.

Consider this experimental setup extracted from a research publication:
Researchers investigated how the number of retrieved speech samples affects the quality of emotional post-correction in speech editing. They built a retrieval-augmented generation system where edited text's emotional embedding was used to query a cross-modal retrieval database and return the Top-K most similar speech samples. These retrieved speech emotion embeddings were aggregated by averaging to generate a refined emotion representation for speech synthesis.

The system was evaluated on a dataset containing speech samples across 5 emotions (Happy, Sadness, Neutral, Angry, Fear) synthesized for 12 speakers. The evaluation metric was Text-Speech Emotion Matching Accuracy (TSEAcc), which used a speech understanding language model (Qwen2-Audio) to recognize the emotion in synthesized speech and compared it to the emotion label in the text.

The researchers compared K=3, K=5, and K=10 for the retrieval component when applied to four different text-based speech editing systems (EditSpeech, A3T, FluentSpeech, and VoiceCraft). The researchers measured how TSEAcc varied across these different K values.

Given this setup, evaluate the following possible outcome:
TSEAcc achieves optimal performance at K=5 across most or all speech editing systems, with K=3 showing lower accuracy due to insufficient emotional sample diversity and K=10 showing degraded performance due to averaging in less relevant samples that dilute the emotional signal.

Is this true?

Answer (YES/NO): NO